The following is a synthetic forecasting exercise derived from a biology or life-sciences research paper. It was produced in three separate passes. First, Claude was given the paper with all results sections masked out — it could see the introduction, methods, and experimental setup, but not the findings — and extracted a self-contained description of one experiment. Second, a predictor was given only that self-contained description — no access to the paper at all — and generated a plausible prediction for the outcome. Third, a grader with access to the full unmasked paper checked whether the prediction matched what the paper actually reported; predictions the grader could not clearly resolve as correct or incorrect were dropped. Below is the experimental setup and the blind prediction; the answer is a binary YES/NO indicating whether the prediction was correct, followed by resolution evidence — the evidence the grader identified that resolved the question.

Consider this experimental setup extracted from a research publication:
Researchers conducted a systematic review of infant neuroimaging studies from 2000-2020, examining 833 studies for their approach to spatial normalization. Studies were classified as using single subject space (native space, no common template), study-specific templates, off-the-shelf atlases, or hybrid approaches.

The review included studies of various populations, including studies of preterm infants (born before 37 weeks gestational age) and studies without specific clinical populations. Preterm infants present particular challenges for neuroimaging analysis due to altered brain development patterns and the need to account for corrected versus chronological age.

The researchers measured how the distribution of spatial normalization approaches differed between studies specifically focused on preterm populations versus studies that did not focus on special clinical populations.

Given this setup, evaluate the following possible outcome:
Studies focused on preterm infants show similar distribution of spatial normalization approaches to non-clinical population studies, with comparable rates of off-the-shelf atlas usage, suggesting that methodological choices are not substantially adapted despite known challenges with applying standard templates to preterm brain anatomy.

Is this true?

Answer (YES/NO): NO